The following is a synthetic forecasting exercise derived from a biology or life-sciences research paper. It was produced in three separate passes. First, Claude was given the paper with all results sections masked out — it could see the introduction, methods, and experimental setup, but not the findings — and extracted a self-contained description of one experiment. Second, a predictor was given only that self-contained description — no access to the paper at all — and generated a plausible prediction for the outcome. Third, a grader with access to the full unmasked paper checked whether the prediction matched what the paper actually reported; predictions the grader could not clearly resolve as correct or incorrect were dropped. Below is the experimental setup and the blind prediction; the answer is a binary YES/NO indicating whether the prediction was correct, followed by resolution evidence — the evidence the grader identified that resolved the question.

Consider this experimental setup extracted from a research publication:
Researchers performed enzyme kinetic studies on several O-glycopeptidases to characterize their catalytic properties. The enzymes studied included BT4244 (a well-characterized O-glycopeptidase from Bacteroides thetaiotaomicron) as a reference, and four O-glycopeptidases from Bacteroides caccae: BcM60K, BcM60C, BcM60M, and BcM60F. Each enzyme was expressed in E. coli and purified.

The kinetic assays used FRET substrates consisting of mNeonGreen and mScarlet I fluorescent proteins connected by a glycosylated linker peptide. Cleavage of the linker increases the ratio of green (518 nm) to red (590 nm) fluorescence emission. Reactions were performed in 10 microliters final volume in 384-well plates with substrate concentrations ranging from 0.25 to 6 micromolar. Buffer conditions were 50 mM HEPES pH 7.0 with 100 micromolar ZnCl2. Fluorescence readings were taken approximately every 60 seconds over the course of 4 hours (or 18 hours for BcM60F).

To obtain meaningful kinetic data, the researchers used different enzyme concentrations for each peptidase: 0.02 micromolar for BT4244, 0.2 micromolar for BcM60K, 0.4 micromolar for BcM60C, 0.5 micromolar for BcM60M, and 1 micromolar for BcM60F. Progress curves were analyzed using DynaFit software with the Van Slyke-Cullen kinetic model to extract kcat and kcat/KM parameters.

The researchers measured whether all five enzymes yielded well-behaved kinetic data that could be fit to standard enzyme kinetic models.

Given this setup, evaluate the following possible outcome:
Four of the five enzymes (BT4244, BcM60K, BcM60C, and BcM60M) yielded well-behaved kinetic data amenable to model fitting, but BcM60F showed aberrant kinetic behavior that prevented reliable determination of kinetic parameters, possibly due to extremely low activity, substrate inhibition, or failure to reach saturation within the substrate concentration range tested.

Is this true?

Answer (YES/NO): YES